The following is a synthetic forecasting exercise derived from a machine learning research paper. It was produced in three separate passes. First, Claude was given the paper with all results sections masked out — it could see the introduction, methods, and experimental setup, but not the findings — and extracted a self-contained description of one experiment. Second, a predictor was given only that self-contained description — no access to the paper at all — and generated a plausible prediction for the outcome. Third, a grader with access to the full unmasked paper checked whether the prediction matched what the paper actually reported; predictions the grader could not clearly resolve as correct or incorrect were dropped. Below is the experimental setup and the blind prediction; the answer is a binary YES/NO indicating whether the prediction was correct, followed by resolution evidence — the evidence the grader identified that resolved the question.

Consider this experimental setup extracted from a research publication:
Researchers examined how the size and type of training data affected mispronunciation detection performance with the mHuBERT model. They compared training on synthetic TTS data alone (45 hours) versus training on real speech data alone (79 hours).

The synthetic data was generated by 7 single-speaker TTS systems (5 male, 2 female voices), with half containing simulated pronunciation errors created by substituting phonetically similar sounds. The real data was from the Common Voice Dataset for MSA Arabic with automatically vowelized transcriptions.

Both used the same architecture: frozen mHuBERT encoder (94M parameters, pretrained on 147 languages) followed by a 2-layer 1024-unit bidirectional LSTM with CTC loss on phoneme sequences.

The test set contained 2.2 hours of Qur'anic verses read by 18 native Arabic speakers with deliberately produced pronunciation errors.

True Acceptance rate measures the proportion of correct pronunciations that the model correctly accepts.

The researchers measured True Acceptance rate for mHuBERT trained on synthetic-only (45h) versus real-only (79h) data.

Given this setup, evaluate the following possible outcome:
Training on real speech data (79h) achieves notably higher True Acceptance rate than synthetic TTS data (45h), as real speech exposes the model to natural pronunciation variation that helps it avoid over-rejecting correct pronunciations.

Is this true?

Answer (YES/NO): NO